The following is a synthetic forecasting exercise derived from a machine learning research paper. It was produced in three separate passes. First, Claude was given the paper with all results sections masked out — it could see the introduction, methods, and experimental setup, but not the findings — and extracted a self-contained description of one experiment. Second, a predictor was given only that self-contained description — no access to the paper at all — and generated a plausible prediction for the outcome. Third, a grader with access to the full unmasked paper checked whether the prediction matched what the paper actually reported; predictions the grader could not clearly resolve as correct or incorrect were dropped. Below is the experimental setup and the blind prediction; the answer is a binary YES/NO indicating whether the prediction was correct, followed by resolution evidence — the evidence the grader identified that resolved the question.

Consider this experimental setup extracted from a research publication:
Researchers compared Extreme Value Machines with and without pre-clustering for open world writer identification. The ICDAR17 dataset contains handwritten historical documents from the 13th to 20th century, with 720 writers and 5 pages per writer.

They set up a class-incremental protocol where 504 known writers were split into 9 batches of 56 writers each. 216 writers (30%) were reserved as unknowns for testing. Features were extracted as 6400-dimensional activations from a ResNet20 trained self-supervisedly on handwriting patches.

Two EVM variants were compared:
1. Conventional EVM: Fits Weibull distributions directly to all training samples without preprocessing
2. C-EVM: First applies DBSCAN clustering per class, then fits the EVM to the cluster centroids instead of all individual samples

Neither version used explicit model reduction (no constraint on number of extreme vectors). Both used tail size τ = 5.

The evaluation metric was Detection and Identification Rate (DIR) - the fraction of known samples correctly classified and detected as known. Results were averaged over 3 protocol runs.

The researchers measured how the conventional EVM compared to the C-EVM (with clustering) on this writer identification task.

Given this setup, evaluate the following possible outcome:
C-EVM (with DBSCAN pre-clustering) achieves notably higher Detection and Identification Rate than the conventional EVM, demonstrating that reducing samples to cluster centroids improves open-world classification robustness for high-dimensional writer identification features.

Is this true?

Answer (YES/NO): YES